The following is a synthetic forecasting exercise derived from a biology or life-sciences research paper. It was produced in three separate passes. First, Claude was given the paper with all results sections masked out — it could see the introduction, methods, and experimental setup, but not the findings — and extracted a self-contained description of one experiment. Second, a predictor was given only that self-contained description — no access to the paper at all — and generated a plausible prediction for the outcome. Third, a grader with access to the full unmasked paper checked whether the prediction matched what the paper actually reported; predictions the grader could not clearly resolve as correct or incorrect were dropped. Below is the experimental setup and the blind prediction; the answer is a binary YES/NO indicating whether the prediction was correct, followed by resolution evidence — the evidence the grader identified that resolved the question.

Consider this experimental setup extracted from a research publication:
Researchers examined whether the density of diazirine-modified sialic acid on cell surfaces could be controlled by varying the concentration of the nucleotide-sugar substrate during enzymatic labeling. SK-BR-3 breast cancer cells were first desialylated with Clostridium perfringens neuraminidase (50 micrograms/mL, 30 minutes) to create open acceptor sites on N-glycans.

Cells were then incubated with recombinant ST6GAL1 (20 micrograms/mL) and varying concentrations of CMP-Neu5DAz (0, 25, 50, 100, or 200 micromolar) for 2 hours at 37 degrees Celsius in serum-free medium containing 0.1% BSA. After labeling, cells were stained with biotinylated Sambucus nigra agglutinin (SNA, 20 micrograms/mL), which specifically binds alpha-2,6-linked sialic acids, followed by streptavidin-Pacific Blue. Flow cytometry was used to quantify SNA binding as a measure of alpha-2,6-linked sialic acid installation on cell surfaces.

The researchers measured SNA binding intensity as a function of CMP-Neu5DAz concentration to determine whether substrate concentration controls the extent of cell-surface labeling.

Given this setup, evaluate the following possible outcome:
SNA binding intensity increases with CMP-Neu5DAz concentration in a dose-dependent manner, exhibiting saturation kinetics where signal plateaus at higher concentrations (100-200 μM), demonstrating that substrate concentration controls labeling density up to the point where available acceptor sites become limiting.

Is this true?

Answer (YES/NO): NO